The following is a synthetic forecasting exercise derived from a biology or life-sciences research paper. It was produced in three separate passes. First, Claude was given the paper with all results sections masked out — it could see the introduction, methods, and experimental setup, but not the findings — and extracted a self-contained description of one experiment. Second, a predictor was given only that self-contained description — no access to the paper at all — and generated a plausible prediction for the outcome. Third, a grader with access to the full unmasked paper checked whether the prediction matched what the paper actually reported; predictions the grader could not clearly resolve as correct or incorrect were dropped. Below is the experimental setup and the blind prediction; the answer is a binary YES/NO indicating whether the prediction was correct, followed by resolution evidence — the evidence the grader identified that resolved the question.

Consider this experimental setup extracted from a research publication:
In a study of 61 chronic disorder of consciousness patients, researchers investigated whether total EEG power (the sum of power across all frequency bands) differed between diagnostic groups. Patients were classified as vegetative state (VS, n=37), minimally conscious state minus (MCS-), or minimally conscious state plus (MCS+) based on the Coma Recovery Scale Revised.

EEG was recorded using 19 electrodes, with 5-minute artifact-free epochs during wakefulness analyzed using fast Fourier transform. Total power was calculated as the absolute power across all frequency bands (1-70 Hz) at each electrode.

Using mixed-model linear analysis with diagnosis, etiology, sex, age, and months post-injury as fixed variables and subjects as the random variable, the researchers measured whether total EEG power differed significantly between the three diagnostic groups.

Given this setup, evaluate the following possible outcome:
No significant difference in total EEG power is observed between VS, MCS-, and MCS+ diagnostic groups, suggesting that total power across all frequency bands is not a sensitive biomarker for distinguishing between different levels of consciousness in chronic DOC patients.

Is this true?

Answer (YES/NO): NO